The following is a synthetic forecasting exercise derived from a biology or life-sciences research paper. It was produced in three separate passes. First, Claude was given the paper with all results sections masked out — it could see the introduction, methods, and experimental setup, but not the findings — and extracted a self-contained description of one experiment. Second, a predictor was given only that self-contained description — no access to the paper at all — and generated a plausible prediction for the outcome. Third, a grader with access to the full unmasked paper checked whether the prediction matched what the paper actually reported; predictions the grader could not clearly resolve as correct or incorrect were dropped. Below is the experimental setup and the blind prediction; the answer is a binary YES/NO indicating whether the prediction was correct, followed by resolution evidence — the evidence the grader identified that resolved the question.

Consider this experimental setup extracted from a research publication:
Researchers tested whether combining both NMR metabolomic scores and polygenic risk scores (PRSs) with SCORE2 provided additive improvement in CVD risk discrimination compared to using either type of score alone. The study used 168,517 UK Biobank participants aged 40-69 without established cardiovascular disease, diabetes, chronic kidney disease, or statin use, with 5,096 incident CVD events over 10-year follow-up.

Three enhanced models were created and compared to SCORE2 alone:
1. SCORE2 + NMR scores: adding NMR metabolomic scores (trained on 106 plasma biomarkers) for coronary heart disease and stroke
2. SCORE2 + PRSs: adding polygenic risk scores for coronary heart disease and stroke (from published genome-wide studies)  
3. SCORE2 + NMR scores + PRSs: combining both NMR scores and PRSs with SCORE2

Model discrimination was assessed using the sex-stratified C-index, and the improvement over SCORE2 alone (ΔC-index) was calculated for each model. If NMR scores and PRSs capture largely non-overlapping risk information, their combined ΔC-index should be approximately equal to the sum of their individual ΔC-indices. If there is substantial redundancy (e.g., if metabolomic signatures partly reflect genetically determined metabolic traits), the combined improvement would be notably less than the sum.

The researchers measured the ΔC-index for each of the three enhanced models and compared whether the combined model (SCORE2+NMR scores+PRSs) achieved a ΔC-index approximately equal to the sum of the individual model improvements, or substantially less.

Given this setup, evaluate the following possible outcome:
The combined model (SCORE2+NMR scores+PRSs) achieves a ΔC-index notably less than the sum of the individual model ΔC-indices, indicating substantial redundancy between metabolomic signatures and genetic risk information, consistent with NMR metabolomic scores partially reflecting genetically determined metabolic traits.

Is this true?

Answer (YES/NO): NO